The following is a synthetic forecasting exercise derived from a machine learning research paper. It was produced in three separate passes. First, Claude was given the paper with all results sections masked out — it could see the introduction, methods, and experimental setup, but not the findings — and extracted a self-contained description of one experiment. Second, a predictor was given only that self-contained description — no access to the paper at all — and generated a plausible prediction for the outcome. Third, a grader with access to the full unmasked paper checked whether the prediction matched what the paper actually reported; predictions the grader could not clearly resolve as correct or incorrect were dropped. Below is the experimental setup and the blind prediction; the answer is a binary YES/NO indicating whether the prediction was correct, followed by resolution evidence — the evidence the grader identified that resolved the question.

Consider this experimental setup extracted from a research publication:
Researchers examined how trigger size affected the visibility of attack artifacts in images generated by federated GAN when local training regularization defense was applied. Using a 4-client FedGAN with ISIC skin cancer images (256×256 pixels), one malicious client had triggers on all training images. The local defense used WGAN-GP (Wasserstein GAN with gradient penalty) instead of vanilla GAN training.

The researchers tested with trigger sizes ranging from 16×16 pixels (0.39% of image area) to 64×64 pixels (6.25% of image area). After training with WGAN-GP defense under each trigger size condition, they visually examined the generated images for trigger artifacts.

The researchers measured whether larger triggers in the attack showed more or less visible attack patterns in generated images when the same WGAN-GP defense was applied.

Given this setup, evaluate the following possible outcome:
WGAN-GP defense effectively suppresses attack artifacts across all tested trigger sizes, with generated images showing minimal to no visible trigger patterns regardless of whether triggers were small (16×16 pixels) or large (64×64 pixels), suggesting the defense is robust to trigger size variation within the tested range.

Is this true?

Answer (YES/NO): NO